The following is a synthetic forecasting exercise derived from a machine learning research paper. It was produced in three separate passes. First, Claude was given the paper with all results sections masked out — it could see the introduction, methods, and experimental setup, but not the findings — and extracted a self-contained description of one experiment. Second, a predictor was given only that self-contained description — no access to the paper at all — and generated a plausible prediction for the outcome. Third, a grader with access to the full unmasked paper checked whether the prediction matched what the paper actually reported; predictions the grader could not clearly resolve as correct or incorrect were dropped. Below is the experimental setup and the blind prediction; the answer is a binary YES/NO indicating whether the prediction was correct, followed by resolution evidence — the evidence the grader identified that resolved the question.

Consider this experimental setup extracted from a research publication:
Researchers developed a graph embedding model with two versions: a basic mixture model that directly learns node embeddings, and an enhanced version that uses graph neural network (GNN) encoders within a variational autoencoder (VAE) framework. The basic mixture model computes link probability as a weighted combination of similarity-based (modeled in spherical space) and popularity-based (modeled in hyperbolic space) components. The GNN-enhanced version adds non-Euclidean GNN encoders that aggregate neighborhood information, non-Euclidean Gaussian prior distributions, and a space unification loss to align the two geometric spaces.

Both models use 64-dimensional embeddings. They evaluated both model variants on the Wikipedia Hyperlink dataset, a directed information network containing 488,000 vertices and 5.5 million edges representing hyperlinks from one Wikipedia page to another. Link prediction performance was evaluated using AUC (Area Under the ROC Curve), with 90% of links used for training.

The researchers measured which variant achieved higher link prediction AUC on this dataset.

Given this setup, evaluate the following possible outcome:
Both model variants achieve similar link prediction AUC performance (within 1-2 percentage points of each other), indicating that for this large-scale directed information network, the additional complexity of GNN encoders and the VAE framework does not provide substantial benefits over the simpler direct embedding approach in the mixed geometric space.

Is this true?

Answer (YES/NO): YES